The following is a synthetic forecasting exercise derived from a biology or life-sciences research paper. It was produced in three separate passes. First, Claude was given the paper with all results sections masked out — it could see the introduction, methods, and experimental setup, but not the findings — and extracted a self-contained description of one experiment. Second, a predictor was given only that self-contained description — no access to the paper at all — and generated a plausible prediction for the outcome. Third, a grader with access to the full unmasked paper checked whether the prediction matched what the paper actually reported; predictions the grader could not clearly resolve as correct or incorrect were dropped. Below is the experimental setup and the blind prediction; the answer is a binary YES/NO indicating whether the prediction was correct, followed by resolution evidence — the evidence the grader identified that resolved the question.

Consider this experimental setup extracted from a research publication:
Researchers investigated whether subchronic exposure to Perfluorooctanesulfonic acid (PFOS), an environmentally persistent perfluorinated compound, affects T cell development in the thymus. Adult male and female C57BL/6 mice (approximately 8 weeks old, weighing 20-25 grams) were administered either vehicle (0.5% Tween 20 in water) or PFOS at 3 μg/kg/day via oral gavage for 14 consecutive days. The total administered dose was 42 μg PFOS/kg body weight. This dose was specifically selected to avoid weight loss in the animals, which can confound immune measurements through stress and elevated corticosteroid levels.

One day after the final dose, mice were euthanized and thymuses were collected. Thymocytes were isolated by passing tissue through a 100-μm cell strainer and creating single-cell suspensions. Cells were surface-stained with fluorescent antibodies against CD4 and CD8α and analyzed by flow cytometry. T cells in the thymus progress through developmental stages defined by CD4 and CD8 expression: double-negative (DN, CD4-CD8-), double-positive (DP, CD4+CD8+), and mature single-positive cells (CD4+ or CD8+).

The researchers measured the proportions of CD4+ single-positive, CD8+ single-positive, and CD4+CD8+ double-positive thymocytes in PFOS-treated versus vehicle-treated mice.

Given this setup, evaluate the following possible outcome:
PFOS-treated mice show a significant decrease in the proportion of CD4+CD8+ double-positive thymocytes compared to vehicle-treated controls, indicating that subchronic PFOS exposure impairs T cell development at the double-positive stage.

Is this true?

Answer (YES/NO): NO